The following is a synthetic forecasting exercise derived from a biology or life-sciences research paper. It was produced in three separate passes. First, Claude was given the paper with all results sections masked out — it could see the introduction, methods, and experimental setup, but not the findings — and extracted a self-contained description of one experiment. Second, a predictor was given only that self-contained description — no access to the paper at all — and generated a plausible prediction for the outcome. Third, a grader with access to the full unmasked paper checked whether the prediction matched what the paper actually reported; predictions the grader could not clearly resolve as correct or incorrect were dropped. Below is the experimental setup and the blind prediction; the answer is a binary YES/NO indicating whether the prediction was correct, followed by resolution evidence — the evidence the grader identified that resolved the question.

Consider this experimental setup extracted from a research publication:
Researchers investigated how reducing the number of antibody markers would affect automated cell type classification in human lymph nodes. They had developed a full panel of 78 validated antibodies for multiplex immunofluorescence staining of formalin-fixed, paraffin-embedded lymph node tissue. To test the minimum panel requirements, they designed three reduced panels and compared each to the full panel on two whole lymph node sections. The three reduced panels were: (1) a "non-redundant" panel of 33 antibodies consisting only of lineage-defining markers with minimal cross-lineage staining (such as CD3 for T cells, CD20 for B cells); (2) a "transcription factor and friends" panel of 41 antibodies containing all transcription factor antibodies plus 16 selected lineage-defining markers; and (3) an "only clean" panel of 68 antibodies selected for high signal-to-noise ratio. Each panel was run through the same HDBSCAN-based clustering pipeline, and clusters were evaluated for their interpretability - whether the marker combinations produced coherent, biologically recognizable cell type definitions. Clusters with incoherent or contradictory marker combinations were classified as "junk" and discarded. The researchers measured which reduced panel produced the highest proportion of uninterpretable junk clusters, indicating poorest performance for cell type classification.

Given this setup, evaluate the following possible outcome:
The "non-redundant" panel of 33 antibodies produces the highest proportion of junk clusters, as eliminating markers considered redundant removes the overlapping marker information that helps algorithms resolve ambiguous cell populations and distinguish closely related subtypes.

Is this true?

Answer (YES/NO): NO